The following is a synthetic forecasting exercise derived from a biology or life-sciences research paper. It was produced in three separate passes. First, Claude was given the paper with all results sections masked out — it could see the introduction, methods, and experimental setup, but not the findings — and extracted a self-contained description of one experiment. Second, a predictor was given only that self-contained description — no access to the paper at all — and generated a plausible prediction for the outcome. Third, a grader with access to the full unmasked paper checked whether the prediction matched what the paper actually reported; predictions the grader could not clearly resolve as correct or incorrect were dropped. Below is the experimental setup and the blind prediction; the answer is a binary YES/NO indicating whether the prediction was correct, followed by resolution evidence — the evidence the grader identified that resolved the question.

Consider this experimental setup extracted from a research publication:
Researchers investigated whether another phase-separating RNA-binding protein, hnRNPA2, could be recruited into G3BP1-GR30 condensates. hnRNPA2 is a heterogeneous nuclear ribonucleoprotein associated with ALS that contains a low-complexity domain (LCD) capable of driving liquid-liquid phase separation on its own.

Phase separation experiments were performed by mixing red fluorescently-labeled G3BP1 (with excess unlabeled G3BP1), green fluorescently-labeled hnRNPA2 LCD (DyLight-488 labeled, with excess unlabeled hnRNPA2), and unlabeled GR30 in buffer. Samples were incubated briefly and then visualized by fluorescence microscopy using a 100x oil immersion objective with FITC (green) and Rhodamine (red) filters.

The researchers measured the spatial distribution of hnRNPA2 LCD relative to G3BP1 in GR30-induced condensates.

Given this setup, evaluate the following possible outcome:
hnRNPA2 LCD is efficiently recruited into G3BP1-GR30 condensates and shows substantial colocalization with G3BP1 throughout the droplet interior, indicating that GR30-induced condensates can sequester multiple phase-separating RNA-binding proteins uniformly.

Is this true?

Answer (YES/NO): NO